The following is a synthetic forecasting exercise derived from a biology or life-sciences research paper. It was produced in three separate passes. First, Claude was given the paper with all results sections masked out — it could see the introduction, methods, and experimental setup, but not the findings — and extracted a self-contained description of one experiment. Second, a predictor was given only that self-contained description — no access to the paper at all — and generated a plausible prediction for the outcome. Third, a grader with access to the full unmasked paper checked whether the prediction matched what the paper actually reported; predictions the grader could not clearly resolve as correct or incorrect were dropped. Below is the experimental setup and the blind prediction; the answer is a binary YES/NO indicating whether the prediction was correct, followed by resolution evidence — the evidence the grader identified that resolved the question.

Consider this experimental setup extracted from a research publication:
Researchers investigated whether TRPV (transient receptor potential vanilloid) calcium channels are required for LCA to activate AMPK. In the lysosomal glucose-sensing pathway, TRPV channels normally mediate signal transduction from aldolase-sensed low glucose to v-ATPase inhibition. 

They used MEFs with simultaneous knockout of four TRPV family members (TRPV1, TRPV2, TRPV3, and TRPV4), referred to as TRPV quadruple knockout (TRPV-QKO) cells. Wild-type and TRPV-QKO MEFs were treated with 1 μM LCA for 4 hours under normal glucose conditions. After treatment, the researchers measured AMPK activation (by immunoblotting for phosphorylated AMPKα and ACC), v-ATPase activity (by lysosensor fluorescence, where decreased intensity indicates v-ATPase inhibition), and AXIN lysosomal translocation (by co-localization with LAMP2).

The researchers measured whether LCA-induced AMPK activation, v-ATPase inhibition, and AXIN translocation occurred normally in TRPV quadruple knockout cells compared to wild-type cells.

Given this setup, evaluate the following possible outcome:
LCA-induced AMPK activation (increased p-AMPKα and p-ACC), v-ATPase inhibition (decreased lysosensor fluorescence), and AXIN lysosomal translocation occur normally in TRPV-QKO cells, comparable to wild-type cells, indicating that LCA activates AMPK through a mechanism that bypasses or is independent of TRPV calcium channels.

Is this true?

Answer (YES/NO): YES